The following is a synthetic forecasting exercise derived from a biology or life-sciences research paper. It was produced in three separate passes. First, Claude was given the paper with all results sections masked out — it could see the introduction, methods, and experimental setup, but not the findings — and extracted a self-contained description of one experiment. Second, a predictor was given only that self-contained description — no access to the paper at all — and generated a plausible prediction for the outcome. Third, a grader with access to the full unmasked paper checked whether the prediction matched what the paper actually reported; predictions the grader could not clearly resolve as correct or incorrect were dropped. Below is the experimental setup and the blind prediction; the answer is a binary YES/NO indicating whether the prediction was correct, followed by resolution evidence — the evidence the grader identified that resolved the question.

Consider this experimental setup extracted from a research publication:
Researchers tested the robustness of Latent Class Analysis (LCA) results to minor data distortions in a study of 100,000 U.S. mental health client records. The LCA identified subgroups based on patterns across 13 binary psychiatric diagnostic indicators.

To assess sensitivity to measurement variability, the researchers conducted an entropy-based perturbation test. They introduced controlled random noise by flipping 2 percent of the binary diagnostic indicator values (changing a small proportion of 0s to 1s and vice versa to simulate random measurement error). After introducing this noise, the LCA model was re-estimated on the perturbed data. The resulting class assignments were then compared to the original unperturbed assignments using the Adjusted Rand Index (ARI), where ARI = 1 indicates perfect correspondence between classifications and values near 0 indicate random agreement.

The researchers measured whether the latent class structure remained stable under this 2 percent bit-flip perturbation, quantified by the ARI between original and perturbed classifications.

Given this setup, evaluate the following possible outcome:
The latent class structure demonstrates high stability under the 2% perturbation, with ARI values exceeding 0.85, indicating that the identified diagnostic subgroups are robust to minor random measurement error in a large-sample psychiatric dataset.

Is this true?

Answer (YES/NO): YES